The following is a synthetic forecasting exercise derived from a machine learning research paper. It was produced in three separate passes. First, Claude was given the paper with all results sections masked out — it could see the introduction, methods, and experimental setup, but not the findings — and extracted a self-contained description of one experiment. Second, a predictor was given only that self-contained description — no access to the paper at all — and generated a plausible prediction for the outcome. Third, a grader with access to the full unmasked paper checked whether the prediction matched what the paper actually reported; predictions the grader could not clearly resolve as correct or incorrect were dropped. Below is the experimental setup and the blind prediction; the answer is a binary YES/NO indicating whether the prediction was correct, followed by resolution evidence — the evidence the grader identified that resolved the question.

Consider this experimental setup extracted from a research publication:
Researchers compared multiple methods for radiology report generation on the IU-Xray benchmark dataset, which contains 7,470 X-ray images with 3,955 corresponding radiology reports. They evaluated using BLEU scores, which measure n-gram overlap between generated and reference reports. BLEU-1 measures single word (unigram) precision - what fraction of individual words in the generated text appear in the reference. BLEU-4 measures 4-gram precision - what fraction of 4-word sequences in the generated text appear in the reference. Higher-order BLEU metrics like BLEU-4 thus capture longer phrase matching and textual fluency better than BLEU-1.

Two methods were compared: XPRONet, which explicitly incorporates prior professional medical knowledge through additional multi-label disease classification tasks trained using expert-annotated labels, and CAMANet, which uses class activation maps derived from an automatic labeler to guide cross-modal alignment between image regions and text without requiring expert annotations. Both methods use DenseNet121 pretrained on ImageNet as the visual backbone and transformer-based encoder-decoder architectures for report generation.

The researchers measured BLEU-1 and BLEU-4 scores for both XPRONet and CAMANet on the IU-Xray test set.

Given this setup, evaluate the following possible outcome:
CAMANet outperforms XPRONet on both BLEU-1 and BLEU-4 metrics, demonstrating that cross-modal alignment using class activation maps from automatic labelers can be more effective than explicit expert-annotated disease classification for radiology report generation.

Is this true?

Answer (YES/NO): NO